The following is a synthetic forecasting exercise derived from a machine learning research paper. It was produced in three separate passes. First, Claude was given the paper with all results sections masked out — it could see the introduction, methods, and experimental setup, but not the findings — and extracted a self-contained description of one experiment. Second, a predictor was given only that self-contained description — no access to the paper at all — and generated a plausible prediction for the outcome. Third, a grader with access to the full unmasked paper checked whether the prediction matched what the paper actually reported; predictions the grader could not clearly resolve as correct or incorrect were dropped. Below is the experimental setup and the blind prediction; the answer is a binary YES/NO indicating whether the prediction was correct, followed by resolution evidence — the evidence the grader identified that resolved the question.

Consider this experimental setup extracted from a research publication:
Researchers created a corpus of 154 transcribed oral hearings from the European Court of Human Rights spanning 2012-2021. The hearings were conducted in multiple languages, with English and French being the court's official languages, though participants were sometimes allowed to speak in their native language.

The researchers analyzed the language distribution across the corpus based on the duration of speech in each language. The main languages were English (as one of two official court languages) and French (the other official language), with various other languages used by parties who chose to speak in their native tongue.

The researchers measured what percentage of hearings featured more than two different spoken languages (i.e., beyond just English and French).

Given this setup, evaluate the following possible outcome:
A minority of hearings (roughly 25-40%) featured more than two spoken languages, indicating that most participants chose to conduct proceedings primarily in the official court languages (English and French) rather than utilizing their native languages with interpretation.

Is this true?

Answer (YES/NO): NO